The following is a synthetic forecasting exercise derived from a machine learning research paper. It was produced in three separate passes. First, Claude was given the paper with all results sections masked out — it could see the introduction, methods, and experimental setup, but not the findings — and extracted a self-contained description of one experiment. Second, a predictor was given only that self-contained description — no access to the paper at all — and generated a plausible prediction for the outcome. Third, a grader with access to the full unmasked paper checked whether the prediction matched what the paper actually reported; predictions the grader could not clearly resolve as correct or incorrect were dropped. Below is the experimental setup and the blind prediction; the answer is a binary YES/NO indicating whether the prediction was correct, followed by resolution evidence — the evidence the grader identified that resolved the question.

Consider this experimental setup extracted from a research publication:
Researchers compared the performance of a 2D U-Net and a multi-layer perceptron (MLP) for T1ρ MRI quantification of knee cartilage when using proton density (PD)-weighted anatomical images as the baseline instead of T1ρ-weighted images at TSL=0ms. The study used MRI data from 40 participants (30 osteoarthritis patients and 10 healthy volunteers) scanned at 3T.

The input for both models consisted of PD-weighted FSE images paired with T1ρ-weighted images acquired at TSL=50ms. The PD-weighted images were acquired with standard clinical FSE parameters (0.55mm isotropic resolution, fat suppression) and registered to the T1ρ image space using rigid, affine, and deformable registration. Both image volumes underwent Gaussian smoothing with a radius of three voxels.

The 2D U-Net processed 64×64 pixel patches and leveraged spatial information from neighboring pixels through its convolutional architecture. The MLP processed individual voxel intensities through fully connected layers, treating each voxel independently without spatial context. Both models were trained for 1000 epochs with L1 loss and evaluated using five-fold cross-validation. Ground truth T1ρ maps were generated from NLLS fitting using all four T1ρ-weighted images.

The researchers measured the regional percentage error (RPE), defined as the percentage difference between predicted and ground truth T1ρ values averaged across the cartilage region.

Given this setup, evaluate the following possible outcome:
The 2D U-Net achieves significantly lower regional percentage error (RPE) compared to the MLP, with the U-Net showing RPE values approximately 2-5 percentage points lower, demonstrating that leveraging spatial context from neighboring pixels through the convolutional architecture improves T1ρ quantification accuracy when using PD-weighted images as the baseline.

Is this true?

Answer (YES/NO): YES